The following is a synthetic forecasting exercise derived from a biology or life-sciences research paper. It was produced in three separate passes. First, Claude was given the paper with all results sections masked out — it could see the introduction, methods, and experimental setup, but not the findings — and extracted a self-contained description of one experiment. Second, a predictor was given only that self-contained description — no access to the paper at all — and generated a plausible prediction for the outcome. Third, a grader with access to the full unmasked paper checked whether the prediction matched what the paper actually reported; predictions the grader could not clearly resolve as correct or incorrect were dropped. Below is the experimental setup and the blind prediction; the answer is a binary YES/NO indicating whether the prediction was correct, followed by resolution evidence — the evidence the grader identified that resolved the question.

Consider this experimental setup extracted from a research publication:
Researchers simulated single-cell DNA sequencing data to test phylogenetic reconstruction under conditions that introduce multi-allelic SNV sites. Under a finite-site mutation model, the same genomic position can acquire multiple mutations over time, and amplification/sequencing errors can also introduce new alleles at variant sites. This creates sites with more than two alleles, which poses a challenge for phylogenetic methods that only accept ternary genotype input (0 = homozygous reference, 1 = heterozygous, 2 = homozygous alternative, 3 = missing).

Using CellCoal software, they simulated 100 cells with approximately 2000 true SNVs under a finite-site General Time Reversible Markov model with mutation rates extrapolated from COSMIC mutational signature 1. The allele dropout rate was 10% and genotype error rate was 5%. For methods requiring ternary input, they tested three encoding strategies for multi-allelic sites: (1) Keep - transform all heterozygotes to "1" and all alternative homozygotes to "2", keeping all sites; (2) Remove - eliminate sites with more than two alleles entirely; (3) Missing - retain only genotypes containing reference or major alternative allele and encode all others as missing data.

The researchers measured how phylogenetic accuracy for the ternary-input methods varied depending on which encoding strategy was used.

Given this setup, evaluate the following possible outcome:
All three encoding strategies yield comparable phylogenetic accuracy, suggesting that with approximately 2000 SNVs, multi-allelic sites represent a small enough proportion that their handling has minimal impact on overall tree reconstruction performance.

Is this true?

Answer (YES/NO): NO